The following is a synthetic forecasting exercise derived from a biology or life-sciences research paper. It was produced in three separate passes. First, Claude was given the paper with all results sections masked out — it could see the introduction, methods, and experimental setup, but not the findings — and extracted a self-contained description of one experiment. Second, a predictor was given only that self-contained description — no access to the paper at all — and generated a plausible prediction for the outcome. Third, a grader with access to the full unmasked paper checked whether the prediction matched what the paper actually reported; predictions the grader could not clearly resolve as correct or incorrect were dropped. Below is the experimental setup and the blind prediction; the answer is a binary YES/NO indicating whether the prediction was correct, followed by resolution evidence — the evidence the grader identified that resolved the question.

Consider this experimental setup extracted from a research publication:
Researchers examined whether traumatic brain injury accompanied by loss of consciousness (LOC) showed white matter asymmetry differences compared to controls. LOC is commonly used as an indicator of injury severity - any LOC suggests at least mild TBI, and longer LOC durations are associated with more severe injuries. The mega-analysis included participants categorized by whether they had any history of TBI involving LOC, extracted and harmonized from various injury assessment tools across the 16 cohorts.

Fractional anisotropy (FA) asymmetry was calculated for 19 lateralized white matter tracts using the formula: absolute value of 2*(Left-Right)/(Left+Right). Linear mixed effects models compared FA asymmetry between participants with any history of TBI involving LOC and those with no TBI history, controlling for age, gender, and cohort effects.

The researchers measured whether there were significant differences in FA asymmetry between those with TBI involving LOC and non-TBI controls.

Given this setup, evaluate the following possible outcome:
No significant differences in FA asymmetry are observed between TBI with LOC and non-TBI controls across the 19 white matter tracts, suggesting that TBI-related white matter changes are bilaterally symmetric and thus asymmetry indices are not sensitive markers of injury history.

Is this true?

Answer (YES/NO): NO